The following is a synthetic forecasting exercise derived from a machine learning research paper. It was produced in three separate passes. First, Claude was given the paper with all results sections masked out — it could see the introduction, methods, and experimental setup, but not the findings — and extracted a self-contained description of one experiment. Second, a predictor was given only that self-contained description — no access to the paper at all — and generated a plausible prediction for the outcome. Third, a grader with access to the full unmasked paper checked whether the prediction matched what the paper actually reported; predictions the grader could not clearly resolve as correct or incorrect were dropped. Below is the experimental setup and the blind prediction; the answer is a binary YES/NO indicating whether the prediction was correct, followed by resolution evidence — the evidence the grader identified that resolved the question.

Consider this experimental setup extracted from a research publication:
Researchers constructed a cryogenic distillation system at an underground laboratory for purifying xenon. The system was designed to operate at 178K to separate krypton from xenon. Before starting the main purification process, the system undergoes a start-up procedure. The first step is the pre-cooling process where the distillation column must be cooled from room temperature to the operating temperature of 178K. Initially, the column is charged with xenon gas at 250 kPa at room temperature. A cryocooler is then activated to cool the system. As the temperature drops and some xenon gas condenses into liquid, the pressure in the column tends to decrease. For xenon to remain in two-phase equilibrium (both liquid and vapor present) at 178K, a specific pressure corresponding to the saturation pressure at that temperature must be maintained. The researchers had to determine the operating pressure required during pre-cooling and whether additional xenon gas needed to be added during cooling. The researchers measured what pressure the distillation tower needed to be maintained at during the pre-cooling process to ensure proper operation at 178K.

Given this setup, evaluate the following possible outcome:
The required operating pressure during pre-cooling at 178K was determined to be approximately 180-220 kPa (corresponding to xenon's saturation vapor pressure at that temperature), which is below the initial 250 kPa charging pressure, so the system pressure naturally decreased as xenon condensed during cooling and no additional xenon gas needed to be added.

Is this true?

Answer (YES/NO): NO